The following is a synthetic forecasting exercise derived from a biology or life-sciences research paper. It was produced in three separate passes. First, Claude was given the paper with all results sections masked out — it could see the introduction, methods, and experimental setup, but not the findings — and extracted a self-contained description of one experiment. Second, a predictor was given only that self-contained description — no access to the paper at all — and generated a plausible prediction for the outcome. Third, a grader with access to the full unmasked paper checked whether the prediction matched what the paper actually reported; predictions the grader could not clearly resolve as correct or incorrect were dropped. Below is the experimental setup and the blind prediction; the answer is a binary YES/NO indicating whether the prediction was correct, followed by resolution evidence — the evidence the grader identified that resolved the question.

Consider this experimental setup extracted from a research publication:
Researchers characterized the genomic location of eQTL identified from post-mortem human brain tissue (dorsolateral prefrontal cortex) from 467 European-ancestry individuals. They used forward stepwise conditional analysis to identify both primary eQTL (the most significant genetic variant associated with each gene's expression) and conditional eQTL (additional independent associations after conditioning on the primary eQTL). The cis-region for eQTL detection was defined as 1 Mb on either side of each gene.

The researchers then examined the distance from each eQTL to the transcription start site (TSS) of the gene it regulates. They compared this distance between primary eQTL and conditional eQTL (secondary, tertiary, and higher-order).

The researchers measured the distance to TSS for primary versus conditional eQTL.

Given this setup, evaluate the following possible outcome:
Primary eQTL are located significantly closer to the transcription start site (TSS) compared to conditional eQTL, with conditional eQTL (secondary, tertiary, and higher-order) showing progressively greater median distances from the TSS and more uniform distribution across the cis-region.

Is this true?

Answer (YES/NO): NO